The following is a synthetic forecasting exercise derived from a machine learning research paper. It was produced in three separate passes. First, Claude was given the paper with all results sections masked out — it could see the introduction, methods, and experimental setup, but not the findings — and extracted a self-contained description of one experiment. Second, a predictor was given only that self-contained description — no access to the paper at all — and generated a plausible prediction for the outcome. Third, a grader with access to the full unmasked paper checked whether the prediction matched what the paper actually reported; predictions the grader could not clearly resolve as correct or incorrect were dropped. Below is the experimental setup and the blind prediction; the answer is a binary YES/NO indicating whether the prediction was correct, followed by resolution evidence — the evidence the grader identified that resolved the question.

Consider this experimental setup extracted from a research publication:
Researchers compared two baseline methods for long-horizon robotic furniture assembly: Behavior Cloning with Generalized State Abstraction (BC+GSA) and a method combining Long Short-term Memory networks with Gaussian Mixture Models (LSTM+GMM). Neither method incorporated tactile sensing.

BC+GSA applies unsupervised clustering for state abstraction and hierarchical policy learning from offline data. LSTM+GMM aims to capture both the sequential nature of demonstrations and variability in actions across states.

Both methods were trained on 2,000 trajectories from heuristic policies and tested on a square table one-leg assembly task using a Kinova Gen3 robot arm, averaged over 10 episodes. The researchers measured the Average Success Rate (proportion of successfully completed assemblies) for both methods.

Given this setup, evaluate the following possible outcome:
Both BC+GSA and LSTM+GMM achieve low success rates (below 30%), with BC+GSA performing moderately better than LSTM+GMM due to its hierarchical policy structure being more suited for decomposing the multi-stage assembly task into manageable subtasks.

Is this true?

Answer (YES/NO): NO